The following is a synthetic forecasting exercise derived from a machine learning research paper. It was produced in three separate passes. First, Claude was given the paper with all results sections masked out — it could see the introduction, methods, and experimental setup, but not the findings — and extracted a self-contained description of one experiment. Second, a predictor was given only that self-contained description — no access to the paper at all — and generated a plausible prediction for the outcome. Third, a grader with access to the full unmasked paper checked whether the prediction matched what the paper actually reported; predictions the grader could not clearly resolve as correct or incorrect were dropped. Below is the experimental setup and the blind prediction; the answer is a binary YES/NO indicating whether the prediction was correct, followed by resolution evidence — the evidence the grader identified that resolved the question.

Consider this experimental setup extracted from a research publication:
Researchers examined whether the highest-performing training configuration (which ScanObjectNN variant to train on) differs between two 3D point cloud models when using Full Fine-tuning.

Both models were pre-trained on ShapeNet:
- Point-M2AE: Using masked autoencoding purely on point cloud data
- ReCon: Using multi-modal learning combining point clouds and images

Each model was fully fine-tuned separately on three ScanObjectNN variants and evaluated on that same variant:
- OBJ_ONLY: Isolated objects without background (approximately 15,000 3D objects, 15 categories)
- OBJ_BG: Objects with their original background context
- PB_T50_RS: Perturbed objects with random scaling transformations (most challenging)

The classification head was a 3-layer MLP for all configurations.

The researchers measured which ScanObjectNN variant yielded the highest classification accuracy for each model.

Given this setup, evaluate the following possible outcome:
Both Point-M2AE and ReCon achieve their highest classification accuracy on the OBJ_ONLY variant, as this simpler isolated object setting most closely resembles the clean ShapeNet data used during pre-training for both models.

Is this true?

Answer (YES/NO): NO